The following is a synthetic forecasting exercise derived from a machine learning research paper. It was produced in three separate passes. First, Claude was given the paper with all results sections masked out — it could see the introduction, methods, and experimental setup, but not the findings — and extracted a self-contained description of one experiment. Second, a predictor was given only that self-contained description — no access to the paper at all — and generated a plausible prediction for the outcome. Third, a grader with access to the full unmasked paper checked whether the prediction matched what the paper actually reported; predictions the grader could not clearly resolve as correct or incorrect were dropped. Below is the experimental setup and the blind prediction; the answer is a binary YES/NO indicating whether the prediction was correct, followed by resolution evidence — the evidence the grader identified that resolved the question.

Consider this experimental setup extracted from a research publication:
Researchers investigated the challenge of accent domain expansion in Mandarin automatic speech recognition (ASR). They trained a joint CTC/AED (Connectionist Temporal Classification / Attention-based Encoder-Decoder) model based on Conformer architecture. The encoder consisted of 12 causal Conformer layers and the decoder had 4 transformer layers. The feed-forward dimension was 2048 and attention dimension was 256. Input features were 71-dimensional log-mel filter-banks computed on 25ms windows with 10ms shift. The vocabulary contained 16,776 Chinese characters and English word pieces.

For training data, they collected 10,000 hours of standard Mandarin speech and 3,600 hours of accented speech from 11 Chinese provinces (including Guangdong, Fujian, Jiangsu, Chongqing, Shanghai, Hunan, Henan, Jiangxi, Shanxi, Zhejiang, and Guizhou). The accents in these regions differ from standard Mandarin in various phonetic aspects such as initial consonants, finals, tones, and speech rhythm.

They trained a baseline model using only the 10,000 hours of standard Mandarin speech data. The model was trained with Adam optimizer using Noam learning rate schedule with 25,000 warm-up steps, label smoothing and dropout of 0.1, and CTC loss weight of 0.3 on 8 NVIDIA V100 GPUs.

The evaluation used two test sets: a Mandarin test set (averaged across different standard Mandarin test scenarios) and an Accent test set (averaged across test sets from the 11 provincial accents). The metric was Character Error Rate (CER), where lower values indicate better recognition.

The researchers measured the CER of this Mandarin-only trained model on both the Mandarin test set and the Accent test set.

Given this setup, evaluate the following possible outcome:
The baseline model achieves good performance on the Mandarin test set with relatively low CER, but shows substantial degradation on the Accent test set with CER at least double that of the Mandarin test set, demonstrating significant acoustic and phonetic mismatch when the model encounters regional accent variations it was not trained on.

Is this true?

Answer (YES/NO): NO